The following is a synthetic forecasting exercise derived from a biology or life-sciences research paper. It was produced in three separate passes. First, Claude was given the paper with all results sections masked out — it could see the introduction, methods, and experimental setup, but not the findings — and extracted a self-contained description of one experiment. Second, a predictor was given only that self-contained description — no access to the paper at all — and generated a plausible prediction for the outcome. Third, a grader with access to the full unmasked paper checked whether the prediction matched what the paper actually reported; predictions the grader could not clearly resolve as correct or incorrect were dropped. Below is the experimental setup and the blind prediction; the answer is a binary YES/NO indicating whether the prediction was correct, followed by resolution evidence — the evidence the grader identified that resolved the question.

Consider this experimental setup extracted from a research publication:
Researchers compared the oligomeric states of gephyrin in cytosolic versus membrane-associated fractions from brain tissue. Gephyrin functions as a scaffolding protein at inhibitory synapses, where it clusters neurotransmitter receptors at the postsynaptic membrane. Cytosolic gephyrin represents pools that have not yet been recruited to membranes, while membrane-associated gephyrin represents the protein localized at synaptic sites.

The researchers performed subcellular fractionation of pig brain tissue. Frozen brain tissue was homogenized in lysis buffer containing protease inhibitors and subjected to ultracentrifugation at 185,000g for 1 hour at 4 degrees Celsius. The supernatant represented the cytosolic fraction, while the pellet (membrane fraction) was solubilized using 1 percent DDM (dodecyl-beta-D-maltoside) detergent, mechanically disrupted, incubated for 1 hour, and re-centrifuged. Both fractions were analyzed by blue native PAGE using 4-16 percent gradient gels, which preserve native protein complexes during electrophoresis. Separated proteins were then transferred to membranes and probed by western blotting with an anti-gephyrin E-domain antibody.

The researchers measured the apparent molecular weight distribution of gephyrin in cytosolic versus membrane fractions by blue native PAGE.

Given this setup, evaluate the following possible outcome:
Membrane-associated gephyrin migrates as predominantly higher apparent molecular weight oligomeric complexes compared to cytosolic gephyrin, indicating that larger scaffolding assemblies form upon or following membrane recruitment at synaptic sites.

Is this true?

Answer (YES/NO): YES